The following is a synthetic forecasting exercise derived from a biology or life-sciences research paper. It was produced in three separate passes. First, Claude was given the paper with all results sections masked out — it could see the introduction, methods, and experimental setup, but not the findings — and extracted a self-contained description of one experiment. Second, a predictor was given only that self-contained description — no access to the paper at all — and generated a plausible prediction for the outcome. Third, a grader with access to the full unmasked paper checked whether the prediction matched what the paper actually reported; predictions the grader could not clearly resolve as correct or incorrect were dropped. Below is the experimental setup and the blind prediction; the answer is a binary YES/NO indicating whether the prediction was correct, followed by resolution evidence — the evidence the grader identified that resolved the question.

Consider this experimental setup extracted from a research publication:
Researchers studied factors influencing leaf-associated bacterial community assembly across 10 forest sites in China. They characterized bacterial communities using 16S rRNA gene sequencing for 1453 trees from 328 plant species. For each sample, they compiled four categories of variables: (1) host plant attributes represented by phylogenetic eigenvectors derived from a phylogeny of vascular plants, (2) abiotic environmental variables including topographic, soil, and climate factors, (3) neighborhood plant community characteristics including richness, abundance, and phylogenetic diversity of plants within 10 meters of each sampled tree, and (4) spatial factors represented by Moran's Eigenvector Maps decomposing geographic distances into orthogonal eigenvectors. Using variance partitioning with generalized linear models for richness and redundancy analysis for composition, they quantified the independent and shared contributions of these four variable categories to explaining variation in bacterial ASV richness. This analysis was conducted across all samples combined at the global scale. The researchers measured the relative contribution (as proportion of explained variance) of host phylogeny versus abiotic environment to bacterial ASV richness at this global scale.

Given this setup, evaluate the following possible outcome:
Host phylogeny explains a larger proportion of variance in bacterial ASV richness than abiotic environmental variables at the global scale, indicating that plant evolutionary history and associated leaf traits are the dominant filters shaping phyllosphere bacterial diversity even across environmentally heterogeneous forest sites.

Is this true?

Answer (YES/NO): YES